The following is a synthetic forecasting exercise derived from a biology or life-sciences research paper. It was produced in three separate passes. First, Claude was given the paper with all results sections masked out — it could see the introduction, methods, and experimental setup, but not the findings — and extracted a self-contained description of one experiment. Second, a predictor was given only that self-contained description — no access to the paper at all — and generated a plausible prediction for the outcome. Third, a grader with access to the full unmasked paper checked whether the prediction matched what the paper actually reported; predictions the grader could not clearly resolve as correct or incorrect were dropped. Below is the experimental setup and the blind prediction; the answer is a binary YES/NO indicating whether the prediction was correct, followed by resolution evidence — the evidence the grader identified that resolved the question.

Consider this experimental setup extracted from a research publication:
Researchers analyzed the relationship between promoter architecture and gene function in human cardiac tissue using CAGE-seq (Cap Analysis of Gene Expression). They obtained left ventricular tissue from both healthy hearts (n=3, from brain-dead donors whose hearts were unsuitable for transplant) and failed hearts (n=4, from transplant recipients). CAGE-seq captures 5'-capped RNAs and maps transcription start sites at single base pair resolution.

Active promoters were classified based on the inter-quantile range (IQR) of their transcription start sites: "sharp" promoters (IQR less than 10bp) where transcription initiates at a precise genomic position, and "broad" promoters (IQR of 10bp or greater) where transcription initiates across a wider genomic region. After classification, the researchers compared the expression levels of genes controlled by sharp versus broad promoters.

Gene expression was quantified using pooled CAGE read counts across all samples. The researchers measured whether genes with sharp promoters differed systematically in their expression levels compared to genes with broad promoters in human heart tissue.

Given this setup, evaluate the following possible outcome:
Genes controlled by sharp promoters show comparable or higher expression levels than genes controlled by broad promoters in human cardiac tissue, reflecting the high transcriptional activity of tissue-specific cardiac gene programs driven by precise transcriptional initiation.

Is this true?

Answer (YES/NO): YES